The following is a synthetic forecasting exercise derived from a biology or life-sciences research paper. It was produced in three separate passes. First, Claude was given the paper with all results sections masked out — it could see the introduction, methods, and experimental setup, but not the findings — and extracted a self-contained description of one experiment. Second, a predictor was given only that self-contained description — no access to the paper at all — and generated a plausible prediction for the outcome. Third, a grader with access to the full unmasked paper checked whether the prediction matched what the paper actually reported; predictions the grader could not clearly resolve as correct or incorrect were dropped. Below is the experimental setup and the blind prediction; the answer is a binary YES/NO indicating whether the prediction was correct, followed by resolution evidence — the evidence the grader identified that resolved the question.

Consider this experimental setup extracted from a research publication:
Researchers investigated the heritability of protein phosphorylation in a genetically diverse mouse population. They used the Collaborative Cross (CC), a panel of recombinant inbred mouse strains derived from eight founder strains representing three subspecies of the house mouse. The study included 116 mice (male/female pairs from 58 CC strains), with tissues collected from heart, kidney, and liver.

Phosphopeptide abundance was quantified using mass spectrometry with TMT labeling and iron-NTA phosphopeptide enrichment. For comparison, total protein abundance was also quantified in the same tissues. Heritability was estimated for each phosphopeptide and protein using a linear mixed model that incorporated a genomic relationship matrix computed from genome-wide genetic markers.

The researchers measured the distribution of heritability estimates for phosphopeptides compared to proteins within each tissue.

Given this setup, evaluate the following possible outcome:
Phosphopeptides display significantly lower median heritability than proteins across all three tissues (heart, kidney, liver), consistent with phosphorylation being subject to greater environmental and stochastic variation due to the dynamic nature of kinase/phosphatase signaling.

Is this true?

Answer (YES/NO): NO